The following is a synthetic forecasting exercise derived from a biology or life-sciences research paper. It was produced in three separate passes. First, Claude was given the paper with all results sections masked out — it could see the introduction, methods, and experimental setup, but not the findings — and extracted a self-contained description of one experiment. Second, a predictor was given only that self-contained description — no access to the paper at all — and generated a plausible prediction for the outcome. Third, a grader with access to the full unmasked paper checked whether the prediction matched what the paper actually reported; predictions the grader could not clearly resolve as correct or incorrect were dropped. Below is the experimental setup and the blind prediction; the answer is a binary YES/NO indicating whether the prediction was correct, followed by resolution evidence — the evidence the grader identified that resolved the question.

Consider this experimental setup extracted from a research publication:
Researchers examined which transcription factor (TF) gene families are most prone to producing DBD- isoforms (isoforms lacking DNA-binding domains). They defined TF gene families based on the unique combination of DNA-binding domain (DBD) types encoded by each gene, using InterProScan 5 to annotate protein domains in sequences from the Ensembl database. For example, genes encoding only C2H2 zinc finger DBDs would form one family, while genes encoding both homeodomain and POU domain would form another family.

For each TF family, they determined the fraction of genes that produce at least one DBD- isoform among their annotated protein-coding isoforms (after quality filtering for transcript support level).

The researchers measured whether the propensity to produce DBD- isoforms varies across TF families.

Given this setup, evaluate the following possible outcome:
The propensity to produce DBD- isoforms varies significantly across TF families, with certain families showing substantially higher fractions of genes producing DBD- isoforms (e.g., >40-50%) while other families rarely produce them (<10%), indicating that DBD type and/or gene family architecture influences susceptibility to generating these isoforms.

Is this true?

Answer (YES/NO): NO